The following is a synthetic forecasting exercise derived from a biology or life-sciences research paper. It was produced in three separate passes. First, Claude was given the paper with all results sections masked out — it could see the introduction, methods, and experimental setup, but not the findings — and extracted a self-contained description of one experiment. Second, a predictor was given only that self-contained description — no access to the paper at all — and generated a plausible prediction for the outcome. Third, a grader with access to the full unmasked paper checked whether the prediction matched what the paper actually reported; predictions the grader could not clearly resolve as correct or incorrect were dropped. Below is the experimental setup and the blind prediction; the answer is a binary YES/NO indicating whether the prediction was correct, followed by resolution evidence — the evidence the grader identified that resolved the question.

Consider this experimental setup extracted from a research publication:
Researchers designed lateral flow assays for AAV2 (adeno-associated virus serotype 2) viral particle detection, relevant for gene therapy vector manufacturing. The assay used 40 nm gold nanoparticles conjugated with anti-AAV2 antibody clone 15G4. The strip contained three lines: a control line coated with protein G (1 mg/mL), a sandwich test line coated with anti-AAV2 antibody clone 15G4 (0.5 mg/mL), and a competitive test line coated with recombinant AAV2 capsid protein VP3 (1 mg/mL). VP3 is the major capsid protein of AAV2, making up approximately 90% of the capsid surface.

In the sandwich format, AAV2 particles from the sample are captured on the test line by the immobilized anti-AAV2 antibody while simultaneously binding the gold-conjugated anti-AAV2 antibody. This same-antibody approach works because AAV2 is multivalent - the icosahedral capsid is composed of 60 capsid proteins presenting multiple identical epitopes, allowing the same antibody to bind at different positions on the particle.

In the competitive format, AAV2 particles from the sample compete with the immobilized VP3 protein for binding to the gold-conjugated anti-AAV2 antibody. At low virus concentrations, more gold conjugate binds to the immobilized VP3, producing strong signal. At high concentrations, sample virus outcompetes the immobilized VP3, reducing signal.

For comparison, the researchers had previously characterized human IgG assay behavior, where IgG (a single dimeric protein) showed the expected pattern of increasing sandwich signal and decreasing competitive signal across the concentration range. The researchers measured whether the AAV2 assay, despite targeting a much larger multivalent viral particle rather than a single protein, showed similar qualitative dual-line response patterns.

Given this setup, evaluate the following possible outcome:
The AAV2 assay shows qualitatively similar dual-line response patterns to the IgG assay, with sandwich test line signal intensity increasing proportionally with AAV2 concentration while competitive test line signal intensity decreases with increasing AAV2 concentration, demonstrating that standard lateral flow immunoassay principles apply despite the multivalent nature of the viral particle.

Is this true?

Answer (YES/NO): YES